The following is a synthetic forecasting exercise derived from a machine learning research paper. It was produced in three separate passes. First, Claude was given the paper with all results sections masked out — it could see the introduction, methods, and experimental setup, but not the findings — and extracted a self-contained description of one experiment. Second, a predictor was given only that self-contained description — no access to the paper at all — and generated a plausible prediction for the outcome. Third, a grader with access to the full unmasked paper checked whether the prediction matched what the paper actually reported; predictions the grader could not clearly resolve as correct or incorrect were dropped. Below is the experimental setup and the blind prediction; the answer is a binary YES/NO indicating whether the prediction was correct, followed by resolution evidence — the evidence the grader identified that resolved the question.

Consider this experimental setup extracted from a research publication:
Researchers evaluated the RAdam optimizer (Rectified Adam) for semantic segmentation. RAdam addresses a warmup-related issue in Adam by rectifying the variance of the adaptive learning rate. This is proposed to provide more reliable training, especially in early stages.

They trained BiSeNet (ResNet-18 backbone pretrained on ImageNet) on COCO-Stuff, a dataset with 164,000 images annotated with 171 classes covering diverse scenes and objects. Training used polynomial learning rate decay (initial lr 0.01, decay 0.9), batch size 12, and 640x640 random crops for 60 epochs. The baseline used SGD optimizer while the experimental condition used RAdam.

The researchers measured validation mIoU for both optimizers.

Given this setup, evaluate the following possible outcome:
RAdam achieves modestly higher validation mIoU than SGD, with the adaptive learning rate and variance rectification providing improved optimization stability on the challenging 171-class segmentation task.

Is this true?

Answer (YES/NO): NO